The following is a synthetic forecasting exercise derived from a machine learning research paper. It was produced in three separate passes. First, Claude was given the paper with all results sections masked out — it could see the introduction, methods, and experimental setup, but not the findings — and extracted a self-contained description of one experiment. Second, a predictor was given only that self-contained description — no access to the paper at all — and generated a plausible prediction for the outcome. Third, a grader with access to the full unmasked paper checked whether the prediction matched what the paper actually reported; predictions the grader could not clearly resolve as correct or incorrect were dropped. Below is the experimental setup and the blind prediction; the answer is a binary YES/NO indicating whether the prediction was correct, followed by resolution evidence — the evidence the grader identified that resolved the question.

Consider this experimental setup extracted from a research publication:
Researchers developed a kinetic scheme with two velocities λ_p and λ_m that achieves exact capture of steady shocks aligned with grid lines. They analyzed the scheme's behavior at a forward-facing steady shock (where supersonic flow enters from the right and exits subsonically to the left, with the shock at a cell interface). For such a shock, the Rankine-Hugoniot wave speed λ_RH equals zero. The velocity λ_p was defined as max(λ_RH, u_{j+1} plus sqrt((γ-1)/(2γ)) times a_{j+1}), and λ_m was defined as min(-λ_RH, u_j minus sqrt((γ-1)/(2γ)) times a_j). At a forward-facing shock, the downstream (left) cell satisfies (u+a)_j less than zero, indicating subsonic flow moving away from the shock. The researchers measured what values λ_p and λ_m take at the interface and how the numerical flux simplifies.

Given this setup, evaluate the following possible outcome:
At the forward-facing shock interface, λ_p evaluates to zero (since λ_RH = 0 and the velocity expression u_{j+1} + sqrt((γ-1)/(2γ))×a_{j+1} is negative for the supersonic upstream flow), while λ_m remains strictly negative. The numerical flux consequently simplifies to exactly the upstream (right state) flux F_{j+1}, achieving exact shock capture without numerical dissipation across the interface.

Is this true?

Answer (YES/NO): YES